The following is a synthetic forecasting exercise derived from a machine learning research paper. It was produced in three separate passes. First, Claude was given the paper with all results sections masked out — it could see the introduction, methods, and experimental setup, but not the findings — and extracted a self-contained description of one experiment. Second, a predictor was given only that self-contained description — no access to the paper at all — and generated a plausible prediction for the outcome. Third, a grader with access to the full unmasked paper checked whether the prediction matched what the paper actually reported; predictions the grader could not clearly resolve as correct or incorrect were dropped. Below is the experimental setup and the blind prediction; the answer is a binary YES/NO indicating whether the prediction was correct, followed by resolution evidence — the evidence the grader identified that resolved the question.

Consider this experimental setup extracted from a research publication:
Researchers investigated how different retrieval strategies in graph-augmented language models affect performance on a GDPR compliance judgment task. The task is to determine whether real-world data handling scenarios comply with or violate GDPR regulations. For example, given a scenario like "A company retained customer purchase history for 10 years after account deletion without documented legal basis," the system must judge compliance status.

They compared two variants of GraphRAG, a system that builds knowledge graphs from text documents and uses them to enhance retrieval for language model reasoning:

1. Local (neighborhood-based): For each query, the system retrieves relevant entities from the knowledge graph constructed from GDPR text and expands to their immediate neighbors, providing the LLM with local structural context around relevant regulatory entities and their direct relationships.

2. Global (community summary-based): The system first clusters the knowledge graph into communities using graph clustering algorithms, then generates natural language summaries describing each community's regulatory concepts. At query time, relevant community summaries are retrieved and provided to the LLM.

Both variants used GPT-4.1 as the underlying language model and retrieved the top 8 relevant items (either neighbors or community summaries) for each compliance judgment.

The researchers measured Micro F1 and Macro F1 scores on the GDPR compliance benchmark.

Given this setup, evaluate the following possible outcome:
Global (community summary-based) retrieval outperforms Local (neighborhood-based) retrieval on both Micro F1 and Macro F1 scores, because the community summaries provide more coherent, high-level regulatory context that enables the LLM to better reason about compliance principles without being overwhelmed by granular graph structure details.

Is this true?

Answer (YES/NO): YES